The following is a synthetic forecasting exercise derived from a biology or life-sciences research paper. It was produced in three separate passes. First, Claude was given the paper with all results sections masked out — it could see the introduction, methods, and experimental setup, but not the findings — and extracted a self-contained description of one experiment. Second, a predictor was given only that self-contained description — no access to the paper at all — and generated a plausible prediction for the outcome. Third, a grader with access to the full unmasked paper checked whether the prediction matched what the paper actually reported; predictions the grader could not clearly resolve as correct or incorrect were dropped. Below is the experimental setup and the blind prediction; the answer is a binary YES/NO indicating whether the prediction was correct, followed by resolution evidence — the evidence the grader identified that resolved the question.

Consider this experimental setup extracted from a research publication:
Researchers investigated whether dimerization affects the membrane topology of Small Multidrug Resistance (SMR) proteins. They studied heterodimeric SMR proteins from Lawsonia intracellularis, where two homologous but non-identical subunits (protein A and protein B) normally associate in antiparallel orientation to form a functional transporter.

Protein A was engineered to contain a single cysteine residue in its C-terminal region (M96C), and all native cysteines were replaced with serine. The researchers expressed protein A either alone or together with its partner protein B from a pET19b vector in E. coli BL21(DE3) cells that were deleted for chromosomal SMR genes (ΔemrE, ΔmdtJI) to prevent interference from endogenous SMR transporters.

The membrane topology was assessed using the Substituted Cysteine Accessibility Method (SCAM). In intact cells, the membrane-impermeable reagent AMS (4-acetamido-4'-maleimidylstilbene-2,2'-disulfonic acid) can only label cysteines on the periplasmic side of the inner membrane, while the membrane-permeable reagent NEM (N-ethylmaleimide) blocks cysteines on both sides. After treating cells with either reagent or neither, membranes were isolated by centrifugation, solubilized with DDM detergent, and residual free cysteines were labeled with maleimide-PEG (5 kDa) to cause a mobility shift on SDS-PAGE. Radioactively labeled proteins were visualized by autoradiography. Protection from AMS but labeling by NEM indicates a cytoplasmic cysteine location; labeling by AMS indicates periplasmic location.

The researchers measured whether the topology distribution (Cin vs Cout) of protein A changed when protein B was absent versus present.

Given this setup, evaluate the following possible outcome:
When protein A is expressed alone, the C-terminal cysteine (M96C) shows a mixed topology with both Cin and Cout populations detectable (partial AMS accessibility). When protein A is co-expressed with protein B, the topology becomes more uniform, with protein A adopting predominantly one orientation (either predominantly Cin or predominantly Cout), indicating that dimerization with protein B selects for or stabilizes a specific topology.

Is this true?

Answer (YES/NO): NO